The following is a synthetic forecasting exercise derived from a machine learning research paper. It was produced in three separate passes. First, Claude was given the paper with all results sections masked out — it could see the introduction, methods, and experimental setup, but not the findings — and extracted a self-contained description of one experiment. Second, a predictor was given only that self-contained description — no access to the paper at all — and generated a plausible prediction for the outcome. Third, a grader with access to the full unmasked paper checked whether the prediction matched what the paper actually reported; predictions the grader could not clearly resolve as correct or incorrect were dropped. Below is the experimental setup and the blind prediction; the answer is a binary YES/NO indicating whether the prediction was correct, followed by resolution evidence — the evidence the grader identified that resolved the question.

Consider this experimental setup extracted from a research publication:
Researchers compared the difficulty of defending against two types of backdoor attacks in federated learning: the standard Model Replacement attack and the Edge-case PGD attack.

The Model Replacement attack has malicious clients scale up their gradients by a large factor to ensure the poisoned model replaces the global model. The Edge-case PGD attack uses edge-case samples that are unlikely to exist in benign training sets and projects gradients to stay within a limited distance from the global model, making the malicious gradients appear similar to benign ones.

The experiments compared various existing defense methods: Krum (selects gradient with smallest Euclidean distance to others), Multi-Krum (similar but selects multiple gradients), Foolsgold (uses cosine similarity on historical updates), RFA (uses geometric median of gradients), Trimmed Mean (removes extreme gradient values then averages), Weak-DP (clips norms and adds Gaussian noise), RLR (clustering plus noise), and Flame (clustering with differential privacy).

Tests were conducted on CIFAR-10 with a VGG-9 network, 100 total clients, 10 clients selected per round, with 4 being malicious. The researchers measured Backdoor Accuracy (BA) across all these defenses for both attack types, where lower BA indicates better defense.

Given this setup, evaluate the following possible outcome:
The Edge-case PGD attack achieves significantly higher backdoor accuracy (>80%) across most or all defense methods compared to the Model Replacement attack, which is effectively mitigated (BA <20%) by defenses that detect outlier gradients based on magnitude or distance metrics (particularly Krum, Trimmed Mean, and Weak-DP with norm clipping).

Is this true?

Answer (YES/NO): NO